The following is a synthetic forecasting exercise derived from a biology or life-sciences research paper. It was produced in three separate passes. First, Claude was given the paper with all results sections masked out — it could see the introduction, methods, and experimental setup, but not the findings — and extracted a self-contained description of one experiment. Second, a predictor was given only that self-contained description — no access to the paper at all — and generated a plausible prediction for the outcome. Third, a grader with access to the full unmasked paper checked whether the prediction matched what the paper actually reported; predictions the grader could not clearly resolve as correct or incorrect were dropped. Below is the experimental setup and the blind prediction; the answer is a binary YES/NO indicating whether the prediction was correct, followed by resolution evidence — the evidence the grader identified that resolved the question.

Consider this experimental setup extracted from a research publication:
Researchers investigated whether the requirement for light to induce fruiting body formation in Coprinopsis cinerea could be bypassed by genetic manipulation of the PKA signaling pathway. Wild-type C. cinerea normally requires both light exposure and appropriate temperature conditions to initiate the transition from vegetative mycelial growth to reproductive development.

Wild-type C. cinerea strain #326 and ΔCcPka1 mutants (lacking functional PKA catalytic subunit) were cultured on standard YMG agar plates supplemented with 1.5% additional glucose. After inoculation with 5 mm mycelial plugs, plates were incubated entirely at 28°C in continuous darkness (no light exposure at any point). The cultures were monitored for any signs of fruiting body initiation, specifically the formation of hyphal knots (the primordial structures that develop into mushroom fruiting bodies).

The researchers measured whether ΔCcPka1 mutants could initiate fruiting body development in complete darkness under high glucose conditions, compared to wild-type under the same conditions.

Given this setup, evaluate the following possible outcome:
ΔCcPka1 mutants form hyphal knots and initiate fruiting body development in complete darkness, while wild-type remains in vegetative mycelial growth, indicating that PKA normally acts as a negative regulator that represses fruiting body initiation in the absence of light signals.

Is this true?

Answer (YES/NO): NO